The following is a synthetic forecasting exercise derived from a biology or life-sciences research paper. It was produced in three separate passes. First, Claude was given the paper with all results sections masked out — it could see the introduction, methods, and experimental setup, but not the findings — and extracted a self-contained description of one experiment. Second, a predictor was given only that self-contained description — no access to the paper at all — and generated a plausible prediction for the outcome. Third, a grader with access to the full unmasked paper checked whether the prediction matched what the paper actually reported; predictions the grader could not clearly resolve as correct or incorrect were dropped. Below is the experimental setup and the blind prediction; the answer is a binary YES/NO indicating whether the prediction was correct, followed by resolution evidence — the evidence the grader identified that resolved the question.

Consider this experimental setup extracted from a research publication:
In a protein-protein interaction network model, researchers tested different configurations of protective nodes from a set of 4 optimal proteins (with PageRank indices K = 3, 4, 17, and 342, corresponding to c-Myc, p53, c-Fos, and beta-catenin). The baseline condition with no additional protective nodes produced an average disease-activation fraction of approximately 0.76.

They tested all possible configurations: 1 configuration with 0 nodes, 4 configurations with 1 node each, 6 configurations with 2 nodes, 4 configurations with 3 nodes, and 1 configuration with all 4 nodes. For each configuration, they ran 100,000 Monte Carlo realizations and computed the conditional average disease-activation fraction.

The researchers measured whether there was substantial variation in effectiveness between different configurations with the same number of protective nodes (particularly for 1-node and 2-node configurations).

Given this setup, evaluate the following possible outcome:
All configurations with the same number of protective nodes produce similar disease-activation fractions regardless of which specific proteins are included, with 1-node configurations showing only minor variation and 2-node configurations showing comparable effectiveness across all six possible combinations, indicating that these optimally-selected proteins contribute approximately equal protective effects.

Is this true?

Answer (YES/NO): NO